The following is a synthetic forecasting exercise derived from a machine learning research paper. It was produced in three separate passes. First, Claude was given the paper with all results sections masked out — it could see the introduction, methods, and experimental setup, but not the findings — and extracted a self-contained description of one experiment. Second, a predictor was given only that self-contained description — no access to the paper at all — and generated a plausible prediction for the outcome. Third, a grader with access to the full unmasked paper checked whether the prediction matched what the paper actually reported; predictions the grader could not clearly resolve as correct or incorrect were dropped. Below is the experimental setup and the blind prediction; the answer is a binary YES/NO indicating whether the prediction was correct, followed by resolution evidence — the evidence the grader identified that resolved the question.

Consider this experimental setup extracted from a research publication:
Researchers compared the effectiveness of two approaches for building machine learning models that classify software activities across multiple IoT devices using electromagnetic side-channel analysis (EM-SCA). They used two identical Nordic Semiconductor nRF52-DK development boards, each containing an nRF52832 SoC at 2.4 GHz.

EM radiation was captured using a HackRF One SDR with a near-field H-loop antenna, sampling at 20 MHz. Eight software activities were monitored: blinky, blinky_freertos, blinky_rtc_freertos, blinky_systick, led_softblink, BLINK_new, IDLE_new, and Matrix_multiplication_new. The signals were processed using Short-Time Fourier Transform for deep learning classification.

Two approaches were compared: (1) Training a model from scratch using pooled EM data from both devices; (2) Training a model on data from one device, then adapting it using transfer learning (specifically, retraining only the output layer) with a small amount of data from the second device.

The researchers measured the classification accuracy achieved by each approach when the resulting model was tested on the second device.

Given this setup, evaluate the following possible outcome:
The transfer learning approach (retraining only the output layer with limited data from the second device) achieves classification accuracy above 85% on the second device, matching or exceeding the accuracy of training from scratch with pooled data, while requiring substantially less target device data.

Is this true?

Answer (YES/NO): NO